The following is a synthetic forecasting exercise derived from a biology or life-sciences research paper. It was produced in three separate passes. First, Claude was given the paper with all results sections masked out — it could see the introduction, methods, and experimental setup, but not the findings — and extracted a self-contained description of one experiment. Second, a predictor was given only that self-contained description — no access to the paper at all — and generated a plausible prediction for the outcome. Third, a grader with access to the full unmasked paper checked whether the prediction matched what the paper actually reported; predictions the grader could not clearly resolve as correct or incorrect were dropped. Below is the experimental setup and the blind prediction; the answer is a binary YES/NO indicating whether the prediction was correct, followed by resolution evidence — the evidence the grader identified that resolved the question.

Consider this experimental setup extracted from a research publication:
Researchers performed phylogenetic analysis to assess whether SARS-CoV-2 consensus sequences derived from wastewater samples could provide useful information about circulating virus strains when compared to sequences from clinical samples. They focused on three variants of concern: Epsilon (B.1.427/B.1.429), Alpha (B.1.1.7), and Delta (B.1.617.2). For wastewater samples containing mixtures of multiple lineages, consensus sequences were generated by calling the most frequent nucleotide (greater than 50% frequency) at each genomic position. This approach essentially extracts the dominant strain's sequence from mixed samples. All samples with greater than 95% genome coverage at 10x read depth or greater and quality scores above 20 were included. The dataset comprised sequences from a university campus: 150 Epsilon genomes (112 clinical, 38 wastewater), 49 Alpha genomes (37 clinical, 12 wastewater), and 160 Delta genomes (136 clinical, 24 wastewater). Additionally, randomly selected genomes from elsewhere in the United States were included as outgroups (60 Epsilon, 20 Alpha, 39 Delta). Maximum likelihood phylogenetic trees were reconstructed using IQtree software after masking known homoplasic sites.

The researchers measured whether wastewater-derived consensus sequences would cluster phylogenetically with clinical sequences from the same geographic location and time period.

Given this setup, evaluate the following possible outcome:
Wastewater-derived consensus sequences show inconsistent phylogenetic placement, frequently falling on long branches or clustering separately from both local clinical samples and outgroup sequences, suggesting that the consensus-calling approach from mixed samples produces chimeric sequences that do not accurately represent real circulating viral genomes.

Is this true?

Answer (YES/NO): NO